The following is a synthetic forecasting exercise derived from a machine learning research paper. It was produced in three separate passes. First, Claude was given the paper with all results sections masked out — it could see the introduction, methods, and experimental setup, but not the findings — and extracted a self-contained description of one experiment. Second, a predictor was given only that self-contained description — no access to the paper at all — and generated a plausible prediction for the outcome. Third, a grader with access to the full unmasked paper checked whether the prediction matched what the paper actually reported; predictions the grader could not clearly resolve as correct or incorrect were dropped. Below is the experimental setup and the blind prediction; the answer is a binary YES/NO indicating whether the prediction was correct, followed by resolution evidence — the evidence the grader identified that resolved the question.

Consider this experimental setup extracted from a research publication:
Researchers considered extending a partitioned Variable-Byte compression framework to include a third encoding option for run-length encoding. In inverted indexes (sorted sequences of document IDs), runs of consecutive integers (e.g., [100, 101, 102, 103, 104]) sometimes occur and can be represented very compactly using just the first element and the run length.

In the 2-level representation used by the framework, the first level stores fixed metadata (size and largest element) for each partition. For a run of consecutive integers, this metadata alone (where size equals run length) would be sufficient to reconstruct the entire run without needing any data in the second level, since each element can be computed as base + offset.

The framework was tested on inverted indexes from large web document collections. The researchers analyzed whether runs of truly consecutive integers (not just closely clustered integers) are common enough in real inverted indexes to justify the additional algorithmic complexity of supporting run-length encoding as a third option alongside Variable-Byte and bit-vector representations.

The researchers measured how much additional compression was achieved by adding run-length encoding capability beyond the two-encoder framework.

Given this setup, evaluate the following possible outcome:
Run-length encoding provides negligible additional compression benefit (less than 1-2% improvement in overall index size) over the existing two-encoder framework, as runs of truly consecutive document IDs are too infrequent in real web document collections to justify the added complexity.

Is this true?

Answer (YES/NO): NO